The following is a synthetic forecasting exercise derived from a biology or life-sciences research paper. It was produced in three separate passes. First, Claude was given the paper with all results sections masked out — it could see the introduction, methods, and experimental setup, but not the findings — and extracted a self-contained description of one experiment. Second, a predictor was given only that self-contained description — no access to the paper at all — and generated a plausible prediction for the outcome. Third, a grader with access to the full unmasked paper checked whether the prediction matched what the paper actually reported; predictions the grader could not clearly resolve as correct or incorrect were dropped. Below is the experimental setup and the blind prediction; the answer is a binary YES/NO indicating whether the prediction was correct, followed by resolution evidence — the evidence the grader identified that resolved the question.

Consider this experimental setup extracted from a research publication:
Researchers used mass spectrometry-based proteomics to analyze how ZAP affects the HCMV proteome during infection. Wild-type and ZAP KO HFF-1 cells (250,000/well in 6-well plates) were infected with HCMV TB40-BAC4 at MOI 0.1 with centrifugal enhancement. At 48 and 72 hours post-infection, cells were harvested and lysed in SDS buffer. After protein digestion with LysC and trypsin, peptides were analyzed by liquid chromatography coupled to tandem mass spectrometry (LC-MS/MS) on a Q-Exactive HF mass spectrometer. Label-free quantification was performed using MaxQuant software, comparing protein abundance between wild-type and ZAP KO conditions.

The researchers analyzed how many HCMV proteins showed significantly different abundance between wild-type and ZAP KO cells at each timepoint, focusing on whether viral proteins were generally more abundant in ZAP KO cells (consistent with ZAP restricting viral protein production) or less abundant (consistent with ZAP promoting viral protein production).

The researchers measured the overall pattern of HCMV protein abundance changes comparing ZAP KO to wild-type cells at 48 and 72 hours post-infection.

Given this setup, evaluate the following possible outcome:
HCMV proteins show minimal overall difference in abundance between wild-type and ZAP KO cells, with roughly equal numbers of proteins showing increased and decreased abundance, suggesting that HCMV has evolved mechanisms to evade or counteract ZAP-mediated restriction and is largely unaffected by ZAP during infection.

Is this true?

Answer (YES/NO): NO